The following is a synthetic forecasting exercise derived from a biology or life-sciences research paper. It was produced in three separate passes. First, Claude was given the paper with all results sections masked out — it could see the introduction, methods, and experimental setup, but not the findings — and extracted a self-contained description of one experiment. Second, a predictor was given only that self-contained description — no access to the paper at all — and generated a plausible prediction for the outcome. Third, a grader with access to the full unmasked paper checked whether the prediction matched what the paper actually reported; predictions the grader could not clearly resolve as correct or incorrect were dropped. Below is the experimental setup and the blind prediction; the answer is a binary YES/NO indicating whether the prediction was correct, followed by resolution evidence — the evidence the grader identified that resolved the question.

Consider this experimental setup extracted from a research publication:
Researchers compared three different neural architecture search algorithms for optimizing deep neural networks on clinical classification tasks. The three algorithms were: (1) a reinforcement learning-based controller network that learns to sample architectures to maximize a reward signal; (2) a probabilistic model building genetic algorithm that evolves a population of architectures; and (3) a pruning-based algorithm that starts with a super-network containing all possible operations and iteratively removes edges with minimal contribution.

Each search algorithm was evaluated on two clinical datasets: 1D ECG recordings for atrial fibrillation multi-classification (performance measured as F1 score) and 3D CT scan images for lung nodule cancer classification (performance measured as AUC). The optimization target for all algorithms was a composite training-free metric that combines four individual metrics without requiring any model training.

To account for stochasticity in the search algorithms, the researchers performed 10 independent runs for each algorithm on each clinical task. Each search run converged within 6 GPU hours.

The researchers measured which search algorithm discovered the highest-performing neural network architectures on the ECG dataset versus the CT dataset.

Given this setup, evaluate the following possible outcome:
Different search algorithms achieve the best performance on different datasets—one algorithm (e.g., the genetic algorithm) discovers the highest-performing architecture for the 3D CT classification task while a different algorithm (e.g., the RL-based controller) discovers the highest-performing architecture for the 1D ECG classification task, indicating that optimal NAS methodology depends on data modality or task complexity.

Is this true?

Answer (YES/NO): YES